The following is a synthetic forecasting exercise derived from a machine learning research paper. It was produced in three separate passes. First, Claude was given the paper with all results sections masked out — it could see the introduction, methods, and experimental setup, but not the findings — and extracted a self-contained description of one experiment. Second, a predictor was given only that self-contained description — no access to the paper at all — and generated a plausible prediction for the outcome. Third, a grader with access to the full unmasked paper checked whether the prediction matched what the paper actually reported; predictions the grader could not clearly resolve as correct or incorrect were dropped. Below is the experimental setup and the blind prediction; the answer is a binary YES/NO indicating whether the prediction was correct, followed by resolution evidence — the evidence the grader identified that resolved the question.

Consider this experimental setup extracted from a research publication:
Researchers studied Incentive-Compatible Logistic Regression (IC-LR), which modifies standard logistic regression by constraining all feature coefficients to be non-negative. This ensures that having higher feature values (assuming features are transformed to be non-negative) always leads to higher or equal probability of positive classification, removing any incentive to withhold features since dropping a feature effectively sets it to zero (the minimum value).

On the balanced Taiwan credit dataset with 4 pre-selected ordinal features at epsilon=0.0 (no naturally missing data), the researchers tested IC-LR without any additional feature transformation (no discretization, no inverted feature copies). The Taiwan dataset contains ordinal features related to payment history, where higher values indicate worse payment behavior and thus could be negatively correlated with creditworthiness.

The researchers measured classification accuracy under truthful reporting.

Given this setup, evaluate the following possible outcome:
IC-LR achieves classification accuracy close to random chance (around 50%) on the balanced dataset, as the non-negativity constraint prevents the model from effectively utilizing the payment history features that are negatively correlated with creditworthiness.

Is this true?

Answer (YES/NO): YES